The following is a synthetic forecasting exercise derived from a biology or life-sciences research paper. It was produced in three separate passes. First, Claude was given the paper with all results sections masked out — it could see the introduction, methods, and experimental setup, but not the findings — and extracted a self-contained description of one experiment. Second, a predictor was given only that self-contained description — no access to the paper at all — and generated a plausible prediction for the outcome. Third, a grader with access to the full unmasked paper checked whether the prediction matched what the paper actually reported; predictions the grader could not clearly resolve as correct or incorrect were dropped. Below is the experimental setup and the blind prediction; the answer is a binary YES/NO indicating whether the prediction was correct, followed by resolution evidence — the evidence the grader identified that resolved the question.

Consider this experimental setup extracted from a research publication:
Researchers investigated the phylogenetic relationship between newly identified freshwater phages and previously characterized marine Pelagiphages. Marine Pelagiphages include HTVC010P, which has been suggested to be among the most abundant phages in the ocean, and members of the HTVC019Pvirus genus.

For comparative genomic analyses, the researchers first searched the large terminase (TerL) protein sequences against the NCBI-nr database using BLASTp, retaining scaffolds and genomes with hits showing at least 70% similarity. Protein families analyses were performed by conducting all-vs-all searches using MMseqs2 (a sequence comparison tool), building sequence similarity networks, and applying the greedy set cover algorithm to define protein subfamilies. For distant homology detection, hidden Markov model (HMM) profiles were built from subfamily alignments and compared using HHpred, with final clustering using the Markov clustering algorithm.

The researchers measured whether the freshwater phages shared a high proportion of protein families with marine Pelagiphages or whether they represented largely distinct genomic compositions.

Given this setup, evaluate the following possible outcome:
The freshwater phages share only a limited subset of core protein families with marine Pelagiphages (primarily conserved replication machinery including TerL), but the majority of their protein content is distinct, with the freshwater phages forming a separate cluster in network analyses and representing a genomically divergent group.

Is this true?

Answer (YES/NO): NO